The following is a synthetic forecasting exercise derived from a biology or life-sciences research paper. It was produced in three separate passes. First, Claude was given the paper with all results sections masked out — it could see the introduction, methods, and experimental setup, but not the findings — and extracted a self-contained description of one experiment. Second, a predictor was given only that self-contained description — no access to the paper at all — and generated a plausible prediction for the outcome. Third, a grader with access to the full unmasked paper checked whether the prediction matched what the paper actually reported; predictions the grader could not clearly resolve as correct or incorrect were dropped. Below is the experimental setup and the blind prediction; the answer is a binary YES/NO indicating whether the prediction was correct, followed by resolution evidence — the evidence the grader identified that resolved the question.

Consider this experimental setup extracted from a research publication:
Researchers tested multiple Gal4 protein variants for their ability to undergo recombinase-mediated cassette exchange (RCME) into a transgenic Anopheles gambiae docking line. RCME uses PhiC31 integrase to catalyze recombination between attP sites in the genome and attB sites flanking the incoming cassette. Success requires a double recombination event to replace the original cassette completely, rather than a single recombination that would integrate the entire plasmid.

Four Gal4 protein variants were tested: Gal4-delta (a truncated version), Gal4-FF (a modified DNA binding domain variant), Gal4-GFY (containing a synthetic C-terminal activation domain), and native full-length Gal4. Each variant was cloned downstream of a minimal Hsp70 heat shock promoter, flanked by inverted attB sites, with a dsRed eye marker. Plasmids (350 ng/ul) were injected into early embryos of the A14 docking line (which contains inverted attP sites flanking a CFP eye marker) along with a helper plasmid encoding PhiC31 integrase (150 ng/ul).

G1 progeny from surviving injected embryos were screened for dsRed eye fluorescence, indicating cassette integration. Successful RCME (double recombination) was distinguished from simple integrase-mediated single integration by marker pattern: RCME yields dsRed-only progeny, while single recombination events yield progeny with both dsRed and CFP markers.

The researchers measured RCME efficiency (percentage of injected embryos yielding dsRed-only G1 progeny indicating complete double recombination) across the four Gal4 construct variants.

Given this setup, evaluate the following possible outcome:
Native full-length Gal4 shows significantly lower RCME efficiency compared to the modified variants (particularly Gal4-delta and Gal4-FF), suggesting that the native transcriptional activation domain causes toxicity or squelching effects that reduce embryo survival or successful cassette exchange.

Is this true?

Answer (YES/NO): NO